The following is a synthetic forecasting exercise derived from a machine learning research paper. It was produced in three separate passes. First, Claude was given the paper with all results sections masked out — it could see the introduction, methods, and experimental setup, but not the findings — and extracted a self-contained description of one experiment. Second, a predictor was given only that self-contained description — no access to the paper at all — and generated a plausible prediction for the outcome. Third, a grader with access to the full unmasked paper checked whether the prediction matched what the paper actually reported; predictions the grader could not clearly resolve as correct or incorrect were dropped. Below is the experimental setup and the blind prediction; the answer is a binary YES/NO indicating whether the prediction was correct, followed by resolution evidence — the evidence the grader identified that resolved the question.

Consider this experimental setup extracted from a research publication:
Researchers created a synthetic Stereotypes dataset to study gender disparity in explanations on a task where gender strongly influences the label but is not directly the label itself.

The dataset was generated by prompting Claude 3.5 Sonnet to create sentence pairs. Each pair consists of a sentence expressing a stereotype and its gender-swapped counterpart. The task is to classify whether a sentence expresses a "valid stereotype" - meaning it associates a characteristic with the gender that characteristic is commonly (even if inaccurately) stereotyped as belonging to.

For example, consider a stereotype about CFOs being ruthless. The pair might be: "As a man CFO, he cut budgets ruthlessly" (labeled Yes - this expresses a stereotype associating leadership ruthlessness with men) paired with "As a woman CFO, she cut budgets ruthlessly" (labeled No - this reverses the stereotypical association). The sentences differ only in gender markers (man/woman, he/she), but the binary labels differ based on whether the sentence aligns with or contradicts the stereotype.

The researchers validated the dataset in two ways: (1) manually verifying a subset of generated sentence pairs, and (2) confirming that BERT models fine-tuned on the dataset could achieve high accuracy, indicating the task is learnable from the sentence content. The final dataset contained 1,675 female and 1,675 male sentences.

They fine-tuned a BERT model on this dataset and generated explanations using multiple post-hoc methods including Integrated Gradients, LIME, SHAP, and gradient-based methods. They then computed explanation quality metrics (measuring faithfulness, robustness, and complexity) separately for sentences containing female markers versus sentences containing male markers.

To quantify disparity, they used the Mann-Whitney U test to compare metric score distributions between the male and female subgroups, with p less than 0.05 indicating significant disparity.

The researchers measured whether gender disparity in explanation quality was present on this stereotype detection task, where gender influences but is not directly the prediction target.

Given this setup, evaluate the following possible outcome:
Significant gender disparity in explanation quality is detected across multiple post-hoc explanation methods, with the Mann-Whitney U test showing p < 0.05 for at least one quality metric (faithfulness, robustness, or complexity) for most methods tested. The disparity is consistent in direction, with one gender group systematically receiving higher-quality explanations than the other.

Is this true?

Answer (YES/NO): NO